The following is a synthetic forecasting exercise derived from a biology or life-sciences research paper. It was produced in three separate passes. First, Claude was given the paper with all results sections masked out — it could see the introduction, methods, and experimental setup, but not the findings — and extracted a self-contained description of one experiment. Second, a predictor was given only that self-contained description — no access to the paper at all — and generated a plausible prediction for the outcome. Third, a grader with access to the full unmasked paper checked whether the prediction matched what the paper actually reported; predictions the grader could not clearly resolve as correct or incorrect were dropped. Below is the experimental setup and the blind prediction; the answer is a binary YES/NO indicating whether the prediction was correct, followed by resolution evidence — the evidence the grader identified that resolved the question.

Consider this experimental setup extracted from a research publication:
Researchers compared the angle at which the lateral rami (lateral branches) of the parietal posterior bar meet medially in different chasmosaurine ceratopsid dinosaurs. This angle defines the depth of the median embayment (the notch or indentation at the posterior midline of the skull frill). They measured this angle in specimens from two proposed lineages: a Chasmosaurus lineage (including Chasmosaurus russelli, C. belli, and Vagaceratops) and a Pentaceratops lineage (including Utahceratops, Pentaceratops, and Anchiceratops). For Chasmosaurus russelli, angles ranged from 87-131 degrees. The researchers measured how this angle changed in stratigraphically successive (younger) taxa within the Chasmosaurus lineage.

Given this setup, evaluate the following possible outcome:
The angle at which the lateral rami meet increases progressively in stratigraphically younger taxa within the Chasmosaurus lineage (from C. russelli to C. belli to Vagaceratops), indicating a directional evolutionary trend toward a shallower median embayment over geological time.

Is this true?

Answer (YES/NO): YES